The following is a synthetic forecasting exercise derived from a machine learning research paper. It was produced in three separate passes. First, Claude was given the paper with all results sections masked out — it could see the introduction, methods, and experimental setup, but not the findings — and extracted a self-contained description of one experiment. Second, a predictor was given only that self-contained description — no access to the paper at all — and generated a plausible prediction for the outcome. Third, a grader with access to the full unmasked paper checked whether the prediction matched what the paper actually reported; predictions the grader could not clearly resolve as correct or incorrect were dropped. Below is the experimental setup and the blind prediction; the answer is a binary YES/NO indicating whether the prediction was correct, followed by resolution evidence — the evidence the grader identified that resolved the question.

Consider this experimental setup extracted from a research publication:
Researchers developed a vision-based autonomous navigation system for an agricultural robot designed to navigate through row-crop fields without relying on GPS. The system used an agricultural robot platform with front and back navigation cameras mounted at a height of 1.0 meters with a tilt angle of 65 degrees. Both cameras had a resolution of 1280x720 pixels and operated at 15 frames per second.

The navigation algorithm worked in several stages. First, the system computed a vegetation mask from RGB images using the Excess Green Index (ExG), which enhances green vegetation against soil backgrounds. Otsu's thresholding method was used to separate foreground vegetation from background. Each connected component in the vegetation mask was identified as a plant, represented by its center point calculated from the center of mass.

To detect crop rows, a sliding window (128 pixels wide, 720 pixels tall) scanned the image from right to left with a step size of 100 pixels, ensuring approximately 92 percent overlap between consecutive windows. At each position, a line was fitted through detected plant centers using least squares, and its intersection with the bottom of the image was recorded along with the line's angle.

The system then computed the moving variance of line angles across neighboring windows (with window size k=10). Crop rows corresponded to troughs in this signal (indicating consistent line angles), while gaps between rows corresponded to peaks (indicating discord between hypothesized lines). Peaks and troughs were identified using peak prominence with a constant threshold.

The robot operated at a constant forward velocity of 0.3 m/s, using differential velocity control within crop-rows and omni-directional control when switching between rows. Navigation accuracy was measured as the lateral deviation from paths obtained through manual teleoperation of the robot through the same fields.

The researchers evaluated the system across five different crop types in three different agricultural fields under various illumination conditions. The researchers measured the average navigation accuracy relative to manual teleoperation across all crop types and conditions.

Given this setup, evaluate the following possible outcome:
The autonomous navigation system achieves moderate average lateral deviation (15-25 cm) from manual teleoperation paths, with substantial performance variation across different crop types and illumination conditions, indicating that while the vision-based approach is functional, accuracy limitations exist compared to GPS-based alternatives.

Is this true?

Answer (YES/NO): NO